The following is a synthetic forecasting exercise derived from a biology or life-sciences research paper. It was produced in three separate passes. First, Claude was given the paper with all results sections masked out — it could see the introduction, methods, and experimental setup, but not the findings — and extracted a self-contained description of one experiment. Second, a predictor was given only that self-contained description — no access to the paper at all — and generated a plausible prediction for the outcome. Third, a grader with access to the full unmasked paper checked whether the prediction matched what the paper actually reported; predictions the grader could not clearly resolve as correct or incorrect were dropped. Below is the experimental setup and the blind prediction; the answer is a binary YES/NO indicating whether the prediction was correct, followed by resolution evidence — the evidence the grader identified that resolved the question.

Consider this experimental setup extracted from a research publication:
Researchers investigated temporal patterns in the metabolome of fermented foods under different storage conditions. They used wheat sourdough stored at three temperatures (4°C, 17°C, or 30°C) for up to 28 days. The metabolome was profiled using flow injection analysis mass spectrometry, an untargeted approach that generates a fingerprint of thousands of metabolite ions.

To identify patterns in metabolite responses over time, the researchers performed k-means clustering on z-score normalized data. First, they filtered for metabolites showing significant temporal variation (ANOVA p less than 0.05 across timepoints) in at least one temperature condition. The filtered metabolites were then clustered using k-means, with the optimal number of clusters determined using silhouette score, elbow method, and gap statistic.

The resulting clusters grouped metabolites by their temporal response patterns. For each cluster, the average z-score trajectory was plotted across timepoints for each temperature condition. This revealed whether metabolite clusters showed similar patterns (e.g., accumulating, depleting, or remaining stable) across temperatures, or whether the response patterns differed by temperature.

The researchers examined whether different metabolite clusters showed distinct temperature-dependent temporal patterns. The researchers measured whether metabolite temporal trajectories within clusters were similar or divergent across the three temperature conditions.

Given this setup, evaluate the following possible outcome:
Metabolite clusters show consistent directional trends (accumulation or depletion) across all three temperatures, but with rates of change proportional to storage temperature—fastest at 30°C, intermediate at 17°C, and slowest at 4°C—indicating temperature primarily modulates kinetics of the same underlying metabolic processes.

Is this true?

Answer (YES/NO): NO